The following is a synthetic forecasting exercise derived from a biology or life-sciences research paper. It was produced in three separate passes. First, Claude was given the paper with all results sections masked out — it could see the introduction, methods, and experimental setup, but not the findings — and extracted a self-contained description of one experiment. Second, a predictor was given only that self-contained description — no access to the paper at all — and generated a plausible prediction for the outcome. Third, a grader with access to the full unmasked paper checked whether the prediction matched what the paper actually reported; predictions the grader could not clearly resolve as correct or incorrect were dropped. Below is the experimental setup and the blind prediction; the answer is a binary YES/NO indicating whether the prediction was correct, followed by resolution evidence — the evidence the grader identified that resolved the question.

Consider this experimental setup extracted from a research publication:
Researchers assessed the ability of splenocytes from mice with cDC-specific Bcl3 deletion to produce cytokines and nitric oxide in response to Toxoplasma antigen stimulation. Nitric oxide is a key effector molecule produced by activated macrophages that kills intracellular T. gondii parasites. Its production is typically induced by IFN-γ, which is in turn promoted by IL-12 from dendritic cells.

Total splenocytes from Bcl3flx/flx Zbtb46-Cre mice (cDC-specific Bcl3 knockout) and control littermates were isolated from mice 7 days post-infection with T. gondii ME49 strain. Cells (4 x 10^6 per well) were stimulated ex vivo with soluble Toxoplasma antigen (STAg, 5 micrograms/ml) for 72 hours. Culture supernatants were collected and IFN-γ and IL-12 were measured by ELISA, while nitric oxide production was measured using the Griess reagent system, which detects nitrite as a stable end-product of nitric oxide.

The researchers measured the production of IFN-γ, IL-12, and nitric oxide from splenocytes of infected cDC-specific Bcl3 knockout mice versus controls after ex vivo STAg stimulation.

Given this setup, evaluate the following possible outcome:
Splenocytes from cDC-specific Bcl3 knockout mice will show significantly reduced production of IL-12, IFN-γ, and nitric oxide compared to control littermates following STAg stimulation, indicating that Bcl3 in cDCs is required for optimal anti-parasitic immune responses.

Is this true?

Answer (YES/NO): YES